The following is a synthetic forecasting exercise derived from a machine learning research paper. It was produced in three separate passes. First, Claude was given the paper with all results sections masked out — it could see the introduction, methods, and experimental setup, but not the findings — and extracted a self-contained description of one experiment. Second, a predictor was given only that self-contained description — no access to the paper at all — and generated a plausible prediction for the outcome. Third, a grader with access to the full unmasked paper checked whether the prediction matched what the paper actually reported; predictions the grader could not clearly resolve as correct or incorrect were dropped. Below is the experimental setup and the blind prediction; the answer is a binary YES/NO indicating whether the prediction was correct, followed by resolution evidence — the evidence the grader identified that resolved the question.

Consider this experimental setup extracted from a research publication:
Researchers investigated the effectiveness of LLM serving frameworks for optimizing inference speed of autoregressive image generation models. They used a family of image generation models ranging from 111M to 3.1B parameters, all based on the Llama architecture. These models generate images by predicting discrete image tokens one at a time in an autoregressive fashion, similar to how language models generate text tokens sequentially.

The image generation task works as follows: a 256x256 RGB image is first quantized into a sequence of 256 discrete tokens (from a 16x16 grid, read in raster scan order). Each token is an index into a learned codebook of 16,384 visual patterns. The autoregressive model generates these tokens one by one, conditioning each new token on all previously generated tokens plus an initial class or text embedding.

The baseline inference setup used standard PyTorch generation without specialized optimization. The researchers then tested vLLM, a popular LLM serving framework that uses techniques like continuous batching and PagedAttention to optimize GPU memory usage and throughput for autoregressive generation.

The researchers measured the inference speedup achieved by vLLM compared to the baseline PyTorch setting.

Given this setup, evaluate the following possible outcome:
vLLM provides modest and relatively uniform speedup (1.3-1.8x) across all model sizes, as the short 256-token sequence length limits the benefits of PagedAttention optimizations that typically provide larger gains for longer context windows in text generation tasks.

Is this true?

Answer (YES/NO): NO